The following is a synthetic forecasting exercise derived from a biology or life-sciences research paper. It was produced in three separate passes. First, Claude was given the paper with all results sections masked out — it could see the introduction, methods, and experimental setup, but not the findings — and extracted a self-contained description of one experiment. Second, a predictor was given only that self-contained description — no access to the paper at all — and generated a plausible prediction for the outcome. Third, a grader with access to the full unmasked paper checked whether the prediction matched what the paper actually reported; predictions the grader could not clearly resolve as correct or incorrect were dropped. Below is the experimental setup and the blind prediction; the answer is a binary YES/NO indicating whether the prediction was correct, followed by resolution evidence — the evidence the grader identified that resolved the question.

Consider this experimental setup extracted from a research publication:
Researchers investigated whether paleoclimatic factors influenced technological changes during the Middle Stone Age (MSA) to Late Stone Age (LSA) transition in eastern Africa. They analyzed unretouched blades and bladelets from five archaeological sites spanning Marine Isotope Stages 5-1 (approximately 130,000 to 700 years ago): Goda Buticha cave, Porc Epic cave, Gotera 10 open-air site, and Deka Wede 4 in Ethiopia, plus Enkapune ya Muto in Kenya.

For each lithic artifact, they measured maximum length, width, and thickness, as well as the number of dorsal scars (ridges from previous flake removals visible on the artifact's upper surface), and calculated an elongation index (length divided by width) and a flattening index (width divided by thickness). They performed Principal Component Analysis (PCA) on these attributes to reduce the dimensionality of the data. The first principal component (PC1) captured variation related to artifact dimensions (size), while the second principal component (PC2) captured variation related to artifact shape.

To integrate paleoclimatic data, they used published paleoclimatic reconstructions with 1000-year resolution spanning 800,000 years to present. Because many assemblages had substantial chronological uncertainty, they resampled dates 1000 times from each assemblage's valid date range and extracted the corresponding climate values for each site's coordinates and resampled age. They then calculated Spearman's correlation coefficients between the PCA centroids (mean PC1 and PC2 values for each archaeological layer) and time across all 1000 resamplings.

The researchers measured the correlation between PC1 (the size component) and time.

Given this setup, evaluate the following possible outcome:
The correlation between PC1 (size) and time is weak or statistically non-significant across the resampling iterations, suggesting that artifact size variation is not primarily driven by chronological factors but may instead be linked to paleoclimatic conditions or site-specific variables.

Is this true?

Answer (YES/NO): NO